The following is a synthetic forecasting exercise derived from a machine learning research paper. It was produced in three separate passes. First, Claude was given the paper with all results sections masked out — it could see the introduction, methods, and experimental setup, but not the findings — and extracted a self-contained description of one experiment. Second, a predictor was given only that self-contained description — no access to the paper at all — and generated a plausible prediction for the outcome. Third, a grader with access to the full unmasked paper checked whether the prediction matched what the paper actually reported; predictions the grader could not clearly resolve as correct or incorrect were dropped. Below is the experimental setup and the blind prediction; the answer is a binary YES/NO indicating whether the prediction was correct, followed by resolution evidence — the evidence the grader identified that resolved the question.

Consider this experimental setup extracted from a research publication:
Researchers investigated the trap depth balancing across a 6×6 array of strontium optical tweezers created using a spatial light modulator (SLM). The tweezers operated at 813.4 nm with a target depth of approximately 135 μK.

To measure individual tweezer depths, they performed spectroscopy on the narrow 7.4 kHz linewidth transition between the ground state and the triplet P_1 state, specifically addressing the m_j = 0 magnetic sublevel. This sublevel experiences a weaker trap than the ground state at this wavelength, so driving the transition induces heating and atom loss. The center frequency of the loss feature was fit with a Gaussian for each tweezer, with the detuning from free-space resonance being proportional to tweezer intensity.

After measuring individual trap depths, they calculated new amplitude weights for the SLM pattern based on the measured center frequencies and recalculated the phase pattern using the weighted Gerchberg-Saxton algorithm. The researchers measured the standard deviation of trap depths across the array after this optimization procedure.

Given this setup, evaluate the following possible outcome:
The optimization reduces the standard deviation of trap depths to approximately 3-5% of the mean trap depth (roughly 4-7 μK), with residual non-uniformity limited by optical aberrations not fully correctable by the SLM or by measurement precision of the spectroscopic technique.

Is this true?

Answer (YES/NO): YES